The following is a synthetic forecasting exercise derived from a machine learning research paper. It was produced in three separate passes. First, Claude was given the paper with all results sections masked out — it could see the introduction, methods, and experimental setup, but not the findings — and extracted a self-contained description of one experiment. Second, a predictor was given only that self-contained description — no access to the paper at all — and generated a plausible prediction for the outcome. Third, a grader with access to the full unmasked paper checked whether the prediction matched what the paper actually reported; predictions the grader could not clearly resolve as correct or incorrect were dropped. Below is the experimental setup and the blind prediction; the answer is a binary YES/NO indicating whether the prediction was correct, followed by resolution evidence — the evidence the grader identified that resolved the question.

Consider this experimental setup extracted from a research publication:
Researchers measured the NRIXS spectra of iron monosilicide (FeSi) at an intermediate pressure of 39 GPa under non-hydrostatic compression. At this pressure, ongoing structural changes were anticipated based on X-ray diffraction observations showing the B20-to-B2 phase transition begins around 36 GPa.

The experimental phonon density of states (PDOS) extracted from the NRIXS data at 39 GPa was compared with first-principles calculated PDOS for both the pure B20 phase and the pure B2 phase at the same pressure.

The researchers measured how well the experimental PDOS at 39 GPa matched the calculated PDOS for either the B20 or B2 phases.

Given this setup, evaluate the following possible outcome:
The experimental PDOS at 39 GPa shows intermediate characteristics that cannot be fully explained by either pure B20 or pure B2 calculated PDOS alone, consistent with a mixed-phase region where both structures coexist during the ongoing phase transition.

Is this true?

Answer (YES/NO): YES